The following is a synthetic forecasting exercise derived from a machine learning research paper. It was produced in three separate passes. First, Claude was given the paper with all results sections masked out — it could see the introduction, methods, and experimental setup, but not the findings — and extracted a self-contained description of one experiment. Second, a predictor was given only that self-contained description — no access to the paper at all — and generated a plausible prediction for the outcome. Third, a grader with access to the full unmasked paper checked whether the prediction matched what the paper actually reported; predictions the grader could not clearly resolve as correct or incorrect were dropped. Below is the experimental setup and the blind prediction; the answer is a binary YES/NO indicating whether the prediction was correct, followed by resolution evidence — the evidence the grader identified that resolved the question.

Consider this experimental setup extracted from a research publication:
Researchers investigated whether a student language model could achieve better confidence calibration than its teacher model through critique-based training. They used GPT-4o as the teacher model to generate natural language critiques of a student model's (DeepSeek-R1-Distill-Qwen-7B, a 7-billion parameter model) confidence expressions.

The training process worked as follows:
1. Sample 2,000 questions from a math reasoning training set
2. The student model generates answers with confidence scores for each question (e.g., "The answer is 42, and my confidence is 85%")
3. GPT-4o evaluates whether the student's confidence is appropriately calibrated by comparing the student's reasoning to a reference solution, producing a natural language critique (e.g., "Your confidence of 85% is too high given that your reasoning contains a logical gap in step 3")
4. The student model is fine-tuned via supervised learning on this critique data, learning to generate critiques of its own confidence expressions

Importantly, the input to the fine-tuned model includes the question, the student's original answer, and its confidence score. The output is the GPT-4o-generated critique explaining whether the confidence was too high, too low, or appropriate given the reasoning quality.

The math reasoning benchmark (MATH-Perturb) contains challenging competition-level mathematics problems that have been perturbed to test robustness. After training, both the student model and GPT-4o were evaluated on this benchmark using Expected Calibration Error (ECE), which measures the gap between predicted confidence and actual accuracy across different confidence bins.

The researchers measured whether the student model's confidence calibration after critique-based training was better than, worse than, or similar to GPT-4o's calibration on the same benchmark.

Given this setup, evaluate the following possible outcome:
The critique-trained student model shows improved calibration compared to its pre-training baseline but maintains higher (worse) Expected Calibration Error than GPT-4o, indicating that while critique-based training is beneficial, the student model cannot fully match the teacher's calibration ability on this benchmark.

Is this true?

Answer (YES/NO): NO